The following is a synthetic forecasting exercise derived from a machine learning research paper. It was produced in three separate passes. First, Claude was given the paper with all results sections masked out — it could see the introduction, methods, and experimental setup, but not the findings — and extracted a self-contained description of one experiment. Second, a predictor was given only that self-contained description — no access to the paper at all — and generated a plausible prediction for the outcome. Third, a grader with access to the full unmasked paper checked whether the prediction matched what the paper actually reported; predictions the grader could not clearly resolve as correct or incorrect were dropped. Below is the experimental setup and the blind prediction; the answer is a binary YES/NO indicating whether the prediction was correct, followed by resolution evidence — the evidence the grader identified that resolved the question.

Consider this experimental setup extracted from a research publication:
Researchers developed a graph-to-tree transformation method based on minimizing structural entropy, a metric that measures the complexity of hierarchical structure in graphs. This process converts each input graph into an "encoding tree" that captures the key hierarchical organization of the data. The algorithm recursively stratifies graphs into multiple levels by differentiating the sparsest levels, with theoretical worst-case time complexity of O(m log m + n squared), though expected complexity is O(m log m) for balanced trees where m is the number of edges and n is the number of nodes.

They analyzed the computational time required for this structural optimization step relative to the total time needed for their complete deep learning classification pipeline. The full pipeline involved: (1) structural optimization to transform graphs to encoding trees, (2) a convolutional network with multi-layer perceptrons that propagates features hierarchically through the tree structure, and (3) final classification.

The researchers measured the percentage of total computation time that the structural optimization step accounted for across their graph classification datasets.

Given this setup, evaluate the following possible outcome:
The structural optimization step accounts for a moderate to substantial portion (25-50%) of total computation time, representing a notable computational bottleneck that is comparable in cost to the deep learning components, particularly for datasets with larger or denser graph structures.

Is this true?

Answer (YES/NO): NO